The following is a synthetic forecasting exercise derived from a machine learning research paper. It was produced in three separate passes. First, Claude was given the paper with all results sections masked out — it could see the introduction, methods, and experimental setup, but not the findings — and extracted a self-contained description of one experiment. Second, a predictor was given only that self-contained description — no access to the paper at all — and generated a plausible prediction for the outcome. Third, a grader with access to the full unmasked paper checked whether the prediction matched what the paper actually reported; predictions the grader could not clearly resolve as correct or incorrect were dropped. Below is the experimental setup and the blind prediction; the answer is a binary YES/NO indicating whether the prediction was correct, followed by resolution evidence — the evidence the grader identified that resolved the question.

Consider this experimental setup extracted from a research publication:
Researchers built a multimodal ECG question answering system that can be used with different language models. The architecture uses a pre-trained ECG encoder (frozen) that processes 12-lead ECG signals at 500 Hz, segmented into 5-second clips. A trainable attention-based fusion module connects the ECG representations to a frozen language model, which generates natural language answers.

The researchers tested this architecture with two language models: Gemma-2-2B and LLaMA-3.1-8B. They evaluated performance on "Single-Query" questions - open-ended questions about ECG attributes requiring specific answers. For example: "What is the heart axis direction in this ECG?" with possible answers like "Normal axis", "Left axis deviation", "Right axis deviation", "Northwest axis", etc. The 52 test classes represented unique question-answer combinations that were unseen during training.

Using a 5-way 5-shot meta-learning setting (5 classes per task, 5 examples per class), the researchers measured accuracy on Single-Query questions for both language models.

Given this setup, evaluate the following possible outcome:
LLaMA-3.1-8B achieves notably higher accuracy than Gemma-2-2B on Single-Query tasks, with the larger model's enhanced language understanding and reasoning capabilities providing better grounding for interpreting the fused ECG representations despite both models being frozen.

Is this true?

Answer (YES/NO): YES